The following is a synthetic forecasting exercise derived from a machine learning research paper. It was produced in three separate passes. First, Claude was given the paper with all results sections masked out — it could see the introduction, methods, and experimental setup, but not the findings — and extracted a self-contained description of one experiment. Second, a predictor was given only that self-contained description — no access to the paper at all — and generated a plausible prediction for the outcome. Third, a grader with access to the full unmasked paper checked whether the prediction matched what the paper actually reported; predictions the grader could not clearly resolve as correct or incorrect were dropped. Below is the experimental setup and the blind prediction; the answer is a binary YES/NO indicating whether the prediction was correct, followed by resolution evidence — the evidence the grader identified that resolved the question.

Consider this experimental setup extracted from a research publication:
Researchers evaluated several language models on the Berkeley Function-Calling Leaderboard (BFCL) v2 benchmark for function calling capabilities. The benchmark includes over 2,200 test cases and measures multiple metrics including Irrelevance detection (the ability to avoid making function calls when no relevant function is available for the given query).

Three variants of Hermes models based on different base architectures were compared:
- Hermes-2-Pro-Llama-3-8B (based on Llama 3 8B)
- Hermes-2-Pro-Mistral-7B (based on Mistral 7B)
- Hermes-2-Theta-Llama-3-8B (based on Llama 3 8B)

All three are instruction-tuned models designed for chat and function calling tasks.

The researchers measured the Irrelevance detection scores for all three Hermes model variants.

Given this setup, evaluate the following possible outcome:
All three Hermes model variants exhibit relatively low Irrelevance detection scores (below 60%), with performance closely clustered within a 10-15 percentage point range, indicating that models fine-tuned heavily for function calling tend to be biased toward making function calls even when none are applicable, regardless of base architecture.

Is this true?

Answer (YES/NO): NO